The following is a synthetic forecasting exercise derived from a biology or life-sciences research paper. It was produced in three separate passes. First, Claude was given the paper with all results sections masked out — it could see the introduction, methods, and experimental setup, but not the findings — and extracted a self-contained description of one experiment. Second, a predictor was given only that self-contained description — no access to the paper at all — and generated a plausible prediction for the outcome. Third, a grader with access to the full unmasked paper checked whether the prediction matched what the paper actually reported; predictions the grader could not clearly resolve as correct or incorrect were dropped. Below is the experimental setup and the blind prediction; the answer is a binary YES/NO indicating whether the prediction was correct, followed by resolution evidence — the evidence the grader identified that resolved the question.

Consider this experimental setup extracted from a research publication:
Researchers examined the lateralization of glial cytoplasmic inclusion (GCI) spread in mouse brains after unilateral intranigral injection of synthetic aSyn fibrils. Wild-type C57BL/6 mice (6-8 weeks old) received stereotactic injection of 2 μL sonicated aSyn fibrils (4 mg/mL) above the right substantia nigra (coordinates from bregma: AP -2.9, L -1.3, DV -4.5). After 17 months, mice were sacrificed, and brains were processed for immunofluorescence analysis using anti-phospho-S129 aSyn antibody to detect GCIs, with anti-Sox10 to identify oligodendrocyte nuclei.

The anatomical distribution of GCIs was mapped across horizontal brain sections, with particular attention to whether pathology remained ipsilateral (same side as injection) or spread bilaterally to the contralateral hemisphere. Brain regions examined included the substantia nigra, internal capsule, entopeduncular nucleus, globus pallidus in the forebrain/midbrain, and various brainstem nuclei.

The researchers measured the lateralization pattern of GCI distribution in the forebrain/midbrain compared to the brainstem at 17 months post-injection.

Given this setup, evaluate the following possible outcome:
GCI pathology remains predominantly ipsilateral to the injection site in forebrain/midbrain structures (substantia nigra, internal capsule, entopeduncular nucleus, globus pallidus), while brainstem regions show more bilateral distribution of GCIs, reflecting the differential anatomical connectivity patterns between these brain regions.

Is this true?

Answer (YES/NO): YES